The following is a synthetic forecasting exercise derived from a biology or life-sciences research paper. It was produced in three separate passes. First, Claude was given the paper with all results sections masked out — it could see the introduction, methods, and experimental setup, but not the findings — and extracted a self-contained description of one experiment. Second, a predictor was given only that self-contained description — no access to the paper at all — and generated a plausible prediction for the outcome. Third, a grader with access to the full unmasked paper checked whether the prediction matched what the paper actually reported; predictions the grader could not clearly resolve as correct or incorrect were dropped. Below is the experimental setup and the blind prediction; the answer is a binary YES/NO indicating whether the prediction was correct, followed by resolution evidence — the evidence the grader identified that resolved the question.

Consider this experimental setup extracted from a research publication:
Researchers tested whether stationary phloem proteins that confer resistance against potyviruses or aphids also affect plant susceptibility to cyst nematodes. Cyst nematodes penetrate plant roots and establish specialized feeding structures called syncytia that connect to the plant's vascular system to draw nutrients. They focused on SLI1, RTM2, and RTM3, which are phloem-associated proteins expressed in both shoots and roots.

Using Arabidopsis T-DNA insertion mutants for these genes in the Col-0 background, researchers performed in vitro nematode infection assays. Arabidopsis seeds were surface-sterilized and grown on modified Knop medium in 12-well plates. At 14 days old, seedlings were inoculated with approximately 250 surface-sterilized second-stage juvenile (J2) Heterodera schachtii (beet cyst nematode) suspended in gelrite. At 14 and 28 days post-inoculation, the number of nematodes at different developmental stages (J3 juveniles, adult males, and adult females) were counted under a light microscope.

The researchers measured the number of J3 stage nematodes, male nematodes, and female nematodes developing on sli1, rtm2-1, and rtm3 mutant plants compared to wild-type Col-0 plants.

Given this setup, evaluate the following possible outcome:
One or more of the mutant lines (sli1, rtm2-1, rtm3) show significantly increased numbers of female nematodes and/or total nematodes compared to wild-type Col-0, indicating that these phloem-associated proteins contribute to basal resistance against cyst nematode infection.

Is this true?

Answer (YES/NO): NO